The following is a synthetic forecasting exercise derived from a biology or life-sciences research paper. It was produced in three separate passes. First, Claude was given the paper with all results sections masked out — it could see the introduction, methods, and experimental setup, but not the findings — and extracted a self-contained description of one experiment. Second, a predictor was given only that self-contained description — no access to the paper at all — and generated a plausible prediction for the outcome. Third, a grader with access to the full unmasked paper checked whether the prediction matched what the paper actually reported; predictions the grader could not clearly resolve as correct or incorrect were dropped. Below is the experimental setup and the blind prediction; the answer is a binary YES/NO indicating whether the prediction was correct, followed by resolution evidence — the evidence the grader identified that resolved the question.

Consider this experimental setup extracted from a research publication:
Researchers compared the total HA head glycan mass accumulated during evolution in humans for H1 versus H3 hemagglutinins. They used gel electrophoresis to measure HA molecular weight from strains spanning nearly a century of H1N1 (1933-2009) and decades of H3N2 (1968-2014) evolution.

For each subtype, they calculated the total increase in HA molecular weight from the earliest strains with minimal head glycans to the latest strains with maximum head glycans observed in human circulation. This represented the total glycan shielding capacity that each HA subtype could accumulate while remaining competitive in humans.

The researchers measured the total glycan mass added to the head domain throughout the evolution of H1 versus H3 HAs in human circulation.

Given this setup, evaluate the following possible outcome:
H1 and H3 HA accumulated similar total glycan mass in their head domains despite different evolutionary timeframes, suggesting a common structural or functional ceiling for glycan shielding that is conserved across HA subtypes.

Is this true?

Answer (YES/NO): YES